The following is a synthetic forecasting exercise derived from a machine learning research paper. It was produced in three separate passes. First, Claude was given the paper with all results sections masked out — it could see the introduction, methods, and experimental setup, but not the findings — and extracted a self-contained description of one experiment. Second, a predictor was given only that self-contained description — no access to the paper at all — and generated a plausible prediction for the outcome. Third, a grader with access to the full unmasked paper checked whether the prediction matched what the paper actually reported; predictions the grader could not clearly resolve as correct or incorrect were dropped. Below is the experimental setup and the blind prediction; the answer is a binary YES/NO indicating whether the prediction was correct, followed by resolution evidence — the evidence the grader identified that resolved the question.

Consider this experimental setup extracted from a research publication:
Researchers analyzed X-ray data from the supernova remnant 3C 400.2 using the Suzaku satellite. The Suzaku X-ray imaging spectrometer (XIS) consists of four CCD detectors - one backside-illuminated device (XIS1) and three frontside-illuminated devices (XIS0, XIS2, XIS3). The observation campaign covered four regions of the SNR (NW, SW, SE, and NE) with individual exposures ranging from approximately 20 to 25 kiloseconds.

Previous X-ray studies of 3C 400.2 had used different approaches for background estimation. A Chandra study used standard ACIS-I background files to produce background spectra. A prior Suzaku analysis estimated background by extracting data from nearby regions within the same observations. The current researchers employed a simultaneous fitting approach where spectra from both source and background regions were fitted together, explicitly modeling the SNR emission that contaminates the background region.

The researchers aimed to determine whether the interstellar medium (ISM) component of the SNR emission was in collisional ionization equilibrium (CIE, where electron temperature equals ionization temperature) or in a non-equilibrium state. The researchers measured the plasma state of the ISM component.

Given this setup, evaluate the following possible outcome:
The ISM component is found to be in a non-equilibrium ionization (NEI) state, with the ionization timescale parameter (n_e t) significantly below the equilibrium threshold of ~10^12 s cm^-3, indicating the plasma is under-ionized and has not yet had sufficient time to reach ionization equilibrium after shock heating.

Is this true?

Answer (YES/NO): NO